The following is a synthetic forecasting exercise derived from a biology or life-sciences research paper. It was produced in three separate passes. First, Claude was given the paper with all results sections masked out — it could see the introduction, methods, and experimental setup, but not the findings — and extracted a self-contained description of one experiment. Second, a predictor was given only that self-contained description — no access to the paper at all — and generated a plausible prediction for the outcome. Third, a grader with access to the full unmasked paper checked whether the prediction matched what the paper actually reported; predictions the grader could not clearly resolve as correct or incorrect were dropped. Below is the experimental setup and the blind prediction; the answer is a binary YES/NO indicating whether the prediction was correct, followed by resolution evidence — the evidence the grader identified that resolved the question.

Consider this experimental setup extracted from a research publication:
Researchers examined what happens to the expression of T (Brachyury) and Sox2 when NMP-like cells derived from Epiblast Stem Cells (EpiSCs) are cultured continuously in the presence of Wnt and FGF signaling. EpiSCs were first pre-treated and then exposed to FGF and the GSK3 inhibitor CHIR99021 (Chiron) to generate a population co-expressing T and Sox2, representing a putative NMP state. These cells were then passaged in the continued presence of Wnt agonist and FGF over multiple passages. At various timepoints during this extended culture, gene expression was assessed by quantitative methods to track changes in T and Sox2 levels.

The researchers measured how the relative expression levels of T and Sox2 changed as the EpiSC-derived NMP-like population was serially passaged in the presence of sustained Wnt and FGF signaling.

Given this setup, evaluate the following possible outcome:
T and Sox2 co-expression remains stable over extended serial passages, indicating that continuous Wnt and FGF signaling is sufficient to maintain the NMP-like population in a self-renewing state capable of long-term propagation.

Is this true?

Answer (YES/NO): NO